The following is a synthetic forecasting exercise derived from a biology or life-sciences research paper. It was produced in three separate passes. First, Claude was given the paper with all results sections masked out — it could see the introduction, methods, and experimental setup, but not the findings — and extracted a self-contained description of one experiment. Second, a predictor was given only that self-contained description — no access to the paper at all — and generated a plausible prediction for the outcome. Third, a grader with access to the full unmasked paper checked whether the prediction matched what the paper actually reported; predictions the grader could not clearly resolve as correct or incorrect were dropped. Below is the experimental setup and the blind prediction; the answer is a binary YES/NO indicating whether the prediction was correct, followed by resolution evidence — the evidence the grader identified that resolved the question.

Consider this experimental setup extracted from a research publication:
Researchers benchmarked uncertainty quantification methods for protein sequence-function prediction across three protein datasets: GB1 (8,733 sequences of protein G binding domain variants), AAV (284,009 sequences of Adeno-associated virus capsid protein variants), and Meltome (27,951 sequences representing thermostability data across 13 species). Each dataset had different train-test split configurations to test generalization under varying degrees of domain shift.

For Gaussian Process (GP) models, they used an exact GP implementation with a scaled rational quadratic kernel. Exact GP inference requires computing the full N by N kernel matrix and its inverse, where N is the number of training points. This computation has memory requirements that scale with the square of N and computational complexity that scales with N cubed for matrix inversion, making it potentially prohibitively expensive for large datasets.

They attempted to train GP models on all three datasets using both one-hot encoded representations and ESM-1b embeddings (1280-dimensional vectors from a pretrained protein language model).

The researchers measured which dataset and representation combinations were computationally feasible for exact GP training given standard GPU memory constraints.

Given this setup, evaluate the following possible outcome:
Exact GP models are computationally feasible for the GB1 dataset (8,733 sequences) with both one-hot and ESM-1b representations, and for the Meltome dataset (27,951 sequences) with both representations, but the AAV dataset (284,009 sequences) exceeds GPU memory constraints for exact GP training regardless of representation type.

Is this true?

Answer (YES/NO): NO